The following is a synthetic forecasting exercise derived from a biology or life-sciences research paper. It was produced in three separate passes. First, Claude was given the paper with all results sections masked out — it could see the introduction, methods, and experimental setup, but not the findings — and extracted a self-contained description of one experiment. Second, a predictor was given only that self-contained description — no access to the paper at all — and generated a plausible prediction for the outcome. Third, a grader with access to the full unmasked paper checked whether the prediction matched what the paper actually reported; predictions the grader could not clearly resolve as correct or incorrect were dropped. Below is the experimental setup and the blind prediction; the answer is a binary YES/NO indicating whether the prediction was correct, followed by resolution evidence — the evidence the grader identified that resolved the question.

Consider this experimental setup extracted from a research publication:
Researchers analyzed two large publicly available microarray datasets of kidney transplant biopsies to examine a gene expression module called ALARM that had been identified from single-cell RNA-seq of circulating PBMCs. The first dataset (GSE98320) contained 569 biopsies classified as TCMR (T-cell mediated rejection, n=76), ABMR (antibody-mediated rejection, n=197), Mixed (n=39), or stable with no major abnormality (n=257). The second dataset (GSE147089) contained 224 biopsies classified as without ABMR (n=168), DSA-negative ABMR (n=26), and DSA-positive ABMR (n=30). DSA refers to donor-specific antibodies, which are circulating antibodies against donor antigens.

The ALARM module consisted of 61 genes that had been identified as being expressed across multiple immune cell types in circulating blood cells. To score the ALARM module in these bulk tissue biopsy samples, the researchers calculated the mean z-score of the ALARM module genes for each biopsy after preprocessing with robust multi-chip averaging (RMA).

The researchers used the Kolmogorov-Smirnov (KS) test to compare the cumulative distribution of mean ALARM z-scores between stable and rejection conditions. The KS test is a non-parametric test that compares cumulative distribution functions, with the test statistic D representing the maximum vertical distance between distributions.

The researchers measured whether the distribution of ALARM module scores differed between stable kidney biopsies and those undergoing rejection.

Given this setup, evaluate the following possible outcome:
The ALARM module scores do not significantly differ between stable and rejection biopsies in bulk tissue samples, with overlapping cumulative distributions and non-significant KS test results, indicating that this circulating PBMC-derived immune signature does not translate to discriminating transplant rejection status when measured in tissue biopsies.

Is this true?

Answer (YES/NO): NO